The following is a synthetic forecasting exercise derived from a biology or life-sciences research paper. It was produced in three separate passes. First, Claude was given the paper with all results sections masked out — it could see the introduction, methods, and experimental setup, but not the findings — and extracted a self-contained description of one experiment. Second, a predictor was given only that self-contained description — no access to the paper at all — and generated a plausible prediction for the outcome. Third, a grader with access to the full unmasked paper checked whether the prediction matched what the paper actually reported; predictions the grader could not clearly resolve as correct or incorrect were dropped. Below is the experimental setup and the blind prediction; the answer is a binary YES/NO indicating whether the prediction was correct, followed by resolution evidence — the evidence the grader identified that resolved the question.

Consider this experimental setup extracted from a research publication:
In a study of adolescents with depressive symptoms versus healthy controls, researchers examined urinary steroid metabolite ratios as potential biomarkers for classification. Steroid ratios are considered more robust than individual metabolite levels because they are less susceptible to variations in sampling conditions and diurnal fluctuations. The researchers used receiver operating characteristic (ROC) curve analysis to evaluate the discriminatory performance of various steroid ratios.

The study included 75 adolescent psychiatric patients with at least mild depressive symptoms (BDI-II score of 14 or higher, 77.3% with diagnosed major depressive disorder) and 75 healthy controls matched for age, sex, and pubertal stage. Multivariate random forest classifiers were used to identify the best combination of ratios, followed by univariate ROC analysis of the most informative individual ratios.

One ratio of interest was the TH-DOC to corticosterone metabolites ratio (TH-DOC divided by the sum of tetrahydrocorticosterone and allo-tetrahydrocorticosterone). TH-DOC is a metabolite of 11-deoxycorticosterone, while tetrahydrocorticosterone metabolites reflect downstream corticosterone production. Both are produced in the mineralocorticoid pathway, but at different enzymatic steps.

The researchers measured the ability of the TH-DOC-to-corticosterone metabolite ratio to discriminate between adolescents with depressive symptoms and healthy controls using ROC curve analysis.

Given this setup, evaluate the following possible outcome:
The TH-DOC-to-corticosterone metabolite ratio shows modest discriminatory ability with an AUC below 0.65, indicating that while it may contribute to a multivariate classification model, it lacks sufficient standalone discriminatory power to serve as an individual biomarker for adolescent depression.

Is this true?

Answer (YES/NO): NO